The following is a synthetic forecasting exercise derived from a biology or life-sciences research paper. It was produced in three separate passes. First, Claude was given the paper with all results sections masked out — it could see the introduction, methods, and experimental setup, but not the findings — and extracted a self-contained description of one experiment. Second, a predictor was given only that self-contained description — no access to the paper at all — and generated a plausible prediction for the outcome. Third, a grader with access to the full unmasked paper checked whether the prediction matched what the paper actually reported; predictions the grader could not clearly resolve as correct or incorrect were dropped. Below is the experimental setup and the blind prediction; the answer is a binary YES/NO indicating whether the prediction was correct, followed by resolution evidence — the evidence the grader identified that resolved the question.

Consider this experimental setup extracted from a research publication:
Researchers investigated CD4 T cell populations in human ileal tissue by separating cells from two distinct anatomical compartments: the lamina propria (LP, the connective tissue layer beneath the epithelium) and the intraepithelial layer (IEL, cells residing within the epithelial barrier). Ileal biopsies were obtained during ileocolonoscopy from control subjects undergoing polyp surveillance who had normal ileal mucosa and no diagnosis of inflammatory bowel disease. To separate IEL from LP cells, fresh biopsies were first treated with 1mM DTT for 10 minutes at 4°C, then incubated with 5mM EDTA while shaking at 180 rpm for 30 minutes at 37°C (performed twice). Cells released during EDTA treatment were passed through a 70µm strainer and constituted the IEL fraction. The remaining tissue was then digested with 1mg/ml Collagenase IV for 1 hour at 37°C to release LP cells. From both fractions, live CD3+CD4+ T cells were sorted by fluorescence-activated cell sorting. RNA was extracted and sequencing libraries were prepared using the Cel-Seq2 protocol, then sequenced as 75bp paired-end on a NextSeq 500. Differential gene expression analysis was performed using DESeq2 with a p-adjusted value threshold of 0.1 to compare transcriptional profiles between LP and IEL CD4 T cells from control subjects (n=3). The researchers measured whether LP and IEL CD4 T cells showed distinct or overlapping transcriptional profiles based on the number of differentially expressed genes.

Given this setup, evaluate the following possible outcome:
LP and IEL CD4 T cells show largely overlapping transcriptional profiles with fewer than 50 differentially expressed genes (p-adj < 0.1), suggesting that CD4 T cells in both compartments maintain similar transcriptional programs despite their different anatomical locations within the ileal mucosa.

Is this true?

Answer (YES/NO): NO